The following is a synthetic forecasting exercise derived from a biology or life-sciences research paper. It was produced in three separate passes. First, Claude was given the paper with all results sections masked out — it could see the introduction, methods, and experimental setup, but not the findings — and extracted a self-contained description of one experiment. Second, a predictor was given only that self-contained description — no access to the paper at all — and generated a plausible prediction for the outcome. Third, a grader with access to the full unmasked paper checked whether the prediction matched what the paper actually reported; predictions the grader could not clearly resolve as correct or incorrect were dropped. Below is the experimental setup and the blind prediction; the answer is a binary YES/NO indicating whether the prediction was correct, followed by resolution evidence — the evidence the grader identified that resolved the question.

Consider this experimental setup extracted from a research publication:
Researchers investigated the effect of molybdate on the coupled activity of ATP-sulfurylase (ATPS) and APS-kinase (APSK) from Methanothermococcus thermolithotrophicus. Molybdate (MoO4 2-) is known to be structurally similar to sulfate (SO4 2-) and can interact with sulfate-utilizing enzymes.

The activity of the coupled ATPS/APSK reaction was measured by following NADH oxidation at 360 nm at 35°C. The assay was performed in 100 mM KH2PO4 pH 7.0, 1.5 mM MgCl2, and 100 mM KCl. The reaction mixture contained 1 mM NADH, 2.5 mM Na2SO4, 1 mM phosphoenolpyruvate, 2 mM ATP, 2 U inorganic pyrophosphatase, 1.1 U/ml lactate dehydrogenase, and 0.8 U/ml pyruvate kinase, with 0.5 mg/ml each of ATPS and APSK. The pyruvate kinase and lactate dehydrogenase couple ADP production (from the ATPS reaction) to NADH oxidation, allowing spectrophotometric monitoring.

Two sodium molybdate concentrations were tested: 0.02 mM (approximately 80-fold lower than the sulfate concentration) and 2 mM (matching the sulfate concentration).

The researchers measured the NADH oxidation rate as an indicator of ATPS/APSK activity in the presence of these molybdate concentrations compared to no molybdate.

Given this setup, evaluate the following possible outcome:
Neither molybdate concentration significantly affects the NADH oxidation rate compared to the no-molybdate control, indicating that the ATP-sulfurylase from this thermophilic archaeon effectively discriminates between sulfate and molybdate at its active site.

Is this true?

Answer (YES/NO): NO